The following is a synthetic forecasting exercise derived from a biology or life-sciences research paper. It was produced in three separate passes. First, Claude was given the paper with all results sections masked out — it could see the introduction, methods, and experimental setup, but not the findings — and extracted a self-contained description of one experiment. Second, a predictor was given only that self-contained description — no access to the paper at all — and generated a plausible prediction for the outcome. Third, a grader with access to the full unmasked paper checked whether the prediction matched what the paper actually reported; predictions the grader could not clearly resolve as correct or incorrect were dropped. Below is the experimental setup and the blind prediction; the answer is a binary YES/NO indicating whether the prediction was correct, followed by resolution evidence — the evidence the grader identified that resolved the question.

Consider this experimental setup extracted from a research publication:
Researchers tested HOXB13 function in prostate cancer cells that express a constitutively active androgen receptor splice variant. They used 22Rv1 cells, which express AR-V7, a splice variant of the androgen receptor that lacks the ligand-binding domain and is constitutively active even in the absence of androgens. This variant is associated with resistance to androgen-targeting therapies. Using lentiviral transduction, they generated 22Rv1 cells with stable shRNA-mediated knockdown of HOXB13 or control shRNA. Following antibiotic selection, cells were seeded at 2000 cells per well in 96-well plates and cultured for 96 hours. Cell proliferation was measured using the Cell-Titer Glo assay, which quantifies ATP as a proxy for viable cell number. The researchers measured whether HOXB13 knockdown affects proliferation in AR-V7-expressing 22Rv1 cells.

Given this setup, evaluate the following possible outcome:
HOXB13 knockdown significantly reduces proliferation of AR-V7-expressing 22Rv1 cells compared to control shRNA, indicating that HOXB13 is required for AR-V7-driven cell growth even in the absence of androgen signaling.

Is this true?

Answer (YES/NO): YES